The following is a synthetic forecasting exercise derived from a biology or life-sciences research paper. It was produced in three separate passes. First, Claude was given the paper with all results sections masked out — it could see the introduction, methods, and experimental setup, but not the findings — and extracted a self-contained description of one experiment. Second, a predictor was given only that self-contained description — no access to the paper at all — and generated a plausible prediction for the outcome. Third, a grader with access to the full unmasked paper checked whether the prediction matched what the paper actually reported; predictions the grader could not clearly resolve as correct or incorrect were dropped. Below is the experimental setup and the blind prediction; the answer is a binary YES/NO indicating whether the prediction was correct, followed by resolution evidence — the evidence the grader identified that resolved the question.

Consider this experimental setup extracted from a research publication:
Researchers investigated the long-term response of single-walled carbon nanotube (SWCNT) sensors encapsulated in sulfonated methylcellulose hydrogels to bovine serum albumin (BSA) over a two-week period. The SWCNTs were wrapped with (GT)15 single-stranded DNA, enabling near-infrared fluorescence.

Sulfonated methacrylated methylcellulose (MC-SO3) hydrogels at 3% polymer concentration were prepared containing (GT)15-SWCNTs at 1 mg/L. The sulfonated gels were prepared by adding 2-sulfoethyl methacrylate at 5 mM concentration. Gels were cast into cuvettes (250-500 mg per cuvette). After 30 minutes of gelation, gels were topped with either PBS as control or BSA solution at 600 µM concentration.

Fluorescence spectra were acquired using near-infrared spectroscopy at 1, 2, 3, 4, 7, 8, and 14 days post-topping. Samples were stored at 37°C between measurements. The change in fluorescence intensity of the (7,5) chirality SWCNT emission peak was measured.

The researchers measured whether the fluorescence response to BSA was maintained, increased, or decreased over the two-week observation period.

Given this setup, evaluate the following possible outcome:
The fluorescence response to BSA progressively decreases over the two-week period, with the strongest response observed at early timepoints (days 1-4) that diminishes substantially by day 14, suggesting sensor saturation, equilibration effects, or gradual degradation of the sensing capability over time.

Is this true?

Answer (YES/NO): NO